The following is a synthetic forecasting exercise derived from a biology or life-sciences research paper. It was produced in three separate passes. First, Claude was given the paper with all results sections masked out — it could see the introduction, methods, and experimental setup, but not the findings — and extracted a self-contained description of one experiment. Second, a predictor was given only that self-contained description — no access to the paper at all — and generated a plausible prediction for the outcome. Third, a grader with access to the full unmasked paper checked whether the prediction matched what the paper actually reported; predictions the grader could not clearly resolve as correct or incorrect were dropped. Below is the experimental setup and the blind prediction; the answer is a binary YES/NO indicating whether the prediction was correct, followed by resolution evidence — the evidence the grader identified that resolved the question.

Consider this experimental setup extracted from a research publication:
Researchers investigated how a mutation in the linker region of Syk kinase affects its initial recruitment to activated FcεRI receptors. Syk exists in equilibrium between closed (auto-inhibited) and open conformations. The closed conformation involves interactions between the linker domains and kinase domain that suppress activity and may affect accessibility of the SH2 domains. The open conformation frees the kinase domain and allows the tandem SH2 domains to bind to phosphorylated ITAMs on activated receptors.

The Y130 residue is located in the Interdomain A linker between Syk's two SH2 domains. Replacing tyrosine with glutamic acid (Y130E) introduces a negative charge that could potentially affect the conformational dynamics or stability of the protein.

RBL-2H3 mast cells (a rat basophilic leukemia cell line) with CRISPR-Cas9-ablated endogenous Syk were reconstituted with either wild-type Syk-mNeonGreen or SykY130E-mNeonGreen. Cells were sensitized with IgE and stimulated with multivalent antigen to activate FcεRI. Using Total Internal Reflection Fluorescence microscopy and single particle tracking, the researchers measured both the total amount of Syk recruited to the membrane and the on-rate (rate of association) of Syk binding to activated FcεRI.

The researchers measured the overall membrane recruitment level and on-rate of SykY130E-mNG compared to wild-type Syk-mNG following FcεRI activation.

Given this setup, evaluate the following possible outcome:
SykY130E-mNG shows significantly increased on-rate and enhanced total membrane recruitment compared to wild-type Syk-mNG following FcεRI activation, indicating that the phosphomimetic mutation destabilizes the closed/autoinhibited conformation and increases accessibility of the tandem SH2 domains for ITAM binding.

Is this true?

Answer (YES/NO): NO